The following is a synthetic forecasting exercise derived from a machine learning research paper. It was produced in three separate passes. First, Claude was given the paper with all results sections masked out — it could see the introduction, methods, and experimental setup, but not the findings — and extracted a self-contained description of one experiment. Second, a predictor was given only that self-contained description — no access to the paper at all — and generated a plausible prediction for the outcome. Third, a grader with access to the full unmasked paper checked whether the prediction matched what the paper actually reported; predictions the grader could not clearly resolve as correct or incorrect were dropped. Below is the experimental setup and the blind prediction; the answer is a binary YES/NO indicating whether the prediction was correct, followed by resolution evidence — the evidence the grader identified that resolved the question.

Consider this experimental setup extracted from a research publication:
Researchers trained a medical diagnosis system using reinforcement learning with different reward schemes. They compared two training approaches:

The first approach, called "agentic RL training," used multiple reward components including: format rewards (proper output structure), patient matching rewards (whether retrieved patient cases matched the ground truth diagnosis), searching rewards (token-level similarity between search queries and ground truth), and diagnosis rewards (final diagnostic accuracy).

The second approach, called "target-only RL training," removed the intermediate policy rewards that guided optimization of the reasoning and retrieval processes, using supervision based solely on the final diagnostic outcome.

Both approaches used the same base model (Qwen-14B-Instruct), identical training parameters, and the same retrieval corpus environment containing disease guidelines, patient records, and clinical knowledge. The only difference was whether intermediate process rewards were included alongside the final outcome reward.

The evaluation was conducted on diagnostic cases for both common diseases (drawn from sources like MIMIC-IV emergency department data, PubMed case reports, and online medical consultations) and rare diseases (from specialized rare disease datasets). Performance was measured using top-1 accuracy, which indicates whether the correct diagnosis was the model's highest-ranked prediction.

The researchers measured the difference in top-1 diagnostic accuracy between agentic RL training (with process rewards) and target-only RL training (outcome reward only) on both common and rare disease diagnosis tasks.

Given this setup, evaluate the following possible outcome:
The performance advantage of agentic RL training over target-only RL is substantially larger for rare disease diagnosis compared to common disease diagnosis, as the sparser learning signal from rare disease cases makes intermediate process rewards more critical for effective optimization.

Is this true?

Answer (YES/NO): YES